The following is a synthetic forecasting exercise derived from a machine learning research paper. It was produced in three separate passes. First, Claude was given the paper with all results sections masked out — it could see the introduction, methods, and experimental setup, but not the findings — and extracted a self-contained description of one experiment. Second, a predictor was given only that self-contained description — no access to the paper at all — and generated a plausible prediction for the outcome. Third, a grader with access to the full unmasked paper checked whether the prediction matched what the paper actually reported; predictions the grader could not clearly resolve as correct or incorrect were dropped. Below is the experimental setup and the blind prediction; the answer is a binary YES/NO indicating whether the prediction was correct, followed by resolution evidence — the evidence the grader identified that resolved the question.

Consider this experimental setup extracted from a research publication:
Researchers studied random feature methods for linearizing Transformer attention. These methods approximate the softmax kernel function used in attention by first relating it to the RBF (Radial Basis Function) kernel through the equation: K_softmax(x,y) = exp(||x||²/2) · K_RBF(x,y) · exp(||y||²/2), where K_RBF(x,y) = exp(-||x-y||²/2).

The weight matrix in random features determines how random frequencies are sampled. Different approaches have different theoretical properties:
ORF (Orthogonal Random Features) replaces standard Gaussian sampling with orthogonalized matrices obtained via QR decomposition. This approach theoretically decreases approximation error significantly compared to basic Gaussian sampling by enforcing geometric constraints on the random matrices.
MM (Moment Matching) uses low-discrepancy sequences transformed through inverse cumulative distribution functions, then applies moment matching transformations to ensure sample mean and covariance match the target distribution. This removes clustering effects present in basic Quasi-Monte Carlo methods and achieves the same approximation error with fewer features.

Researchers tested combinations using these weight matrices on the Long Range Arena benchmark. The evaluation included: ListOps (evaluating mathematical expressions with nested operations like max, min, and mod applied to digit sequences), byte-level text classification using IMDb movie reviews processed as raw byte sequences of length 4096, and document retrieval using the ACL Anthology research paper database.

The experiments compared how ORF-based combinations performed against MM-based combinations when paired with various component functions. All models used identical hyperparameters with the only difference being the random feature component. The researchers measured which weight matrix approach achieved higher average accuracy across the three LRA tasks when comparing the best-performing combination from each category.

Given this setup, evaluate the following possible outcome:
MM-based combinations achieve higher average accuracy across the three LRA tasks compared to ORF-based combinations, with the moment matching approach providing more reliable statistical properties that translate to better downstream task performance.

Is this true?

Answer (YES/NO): YES